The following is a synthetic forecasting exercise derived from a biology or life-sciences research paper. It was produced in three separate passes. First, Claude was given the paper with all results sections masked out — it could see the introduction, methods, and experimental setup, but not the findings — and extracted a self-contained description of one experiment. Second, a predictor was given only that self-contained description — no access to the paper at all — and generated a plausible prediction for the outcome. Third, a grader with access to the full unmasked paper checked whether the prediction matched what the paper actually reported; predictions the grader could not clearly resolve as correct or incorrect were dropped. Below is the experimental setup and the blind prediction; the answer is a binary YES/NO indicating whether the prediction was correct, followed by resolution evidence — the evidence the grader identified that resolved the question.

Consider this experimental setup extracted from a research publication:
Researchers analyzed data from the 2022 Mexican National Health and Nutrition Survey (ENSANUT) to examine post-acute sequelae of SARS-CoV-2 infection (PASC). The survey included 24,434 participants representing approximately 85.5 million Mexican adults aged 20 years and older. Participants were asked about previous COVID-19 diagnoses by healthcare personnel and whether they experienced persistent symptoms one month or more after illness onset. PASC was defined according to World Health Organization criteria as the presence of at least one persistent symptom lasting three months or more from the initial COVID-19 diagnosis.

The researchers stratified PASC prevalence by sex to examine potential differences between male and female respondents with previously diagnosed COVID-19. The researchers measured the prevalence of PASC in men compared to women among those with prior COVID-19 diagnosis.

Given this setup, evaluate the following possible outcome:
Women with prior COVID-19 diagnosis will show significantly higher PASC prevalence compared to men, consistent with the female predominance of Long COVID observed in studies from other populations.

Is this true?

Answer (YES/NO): YES